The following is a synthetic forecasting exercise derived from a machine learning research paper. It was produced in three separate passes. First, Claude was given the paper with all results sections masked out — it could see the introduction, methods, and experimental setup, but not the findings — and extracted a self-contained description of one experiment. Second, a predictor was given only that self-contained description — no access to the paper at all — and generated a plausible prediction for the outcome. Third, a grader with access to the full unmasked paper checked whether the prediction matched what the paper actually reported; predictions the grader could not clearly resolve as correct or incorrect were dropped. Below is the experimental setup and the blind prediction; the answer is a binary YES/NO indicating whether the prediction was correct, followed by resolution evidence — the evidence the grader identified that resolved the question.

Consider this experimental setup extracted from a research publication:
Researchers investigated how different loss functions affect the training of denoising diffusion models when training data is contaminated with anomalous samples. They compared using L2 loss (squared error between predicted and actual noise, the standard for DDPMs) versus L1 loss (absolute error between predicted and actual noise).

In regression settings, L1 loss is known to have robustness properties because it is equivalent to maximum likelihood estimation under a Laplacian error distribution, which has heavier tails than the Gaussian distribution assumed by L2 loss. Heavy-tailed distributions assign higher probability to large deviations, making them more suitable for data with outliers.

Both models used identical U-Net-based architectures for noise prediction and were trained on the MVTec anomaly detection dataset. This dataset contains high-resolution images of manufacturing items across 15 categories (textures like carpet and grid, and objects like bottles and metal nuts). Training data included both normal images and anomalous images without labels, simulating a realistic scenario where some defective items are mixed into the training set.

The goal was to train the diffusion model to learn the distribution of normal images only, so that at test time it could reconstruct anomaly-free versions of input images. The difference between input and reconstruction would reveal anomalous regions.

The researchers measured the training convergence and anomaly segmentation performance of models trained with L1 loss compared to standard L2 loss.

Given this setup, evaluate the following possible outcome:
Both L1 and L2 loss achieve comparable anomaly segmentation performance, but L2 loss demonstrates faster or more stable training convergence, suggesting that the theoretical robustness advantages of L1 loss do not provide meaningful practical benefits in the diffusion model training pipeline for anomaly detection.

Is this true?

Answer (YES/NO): NO